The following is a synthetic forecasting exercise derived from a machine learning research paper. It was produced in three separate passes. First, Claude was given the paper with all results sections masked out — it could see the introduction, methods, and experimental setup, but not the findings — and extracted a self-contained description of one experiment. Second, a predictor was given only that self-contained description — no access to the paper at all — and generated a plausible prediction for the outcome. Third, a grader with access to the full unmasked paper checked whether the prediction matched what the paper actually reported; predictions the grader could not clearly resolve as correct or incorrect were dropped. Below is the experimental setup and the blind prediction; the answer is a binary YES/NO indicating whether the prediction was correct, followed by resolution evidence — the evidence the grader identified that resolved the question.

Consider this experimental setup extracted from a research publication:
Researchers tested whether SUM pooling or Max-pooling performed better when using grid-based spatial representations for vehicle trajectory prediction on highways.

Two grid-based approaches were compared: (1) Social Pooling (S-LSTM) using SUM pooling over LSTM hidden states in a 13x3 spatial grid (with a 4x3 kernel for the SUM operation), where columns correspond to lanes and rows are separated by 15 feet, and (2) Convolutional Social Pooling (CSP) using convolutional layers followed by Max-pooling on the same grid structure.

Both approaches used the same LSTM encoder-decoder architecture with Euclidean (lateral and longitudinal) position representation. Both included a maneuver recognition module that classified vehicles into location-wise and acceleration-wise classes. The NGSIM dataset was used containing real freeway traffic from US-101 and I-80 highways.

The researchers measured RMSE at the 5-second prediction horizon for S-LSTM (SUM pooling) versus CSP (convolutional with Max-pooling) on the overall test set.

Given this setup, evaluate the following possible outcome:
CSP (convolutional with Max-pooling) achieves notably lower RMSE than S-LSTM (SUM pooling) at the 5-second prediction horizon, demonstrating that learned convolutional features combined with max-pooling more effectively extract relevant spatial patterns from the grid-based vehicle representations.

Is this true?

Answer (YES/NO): NO